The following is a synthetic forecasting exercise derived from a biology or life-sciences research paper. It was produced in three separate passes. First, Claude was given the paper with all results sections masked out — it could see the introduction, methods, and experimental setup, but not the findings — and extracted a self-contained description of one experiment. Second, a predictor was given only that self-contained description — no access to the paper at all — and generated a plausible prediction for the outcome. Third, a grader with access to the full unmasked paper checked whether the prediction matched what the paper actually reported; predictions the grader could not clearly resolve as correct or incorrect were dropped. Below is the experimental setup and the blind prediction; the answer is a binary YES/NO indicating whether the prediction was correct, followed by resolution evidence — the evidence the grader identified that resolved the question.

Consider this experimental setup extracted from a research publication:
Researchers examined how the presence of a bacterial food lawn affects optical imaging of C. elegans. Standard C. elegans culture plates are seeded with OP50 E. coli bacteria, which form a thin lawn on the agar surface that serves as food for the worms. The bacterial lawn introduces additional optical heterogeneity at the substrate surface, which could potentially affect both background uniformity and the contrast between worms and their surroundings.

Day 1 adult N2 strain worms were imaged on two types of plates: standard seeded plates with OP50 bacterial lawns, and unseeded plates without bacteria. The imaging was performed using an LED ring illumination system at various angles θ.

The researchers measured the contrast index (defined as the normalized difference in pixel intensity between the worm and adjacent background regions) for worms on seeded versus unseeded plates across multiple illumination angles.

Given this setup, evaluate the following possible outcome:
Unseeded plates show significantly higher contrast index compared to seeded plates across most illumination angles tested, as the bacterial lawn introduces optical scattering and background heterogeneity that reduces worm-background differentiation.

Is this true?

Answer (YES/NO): NO